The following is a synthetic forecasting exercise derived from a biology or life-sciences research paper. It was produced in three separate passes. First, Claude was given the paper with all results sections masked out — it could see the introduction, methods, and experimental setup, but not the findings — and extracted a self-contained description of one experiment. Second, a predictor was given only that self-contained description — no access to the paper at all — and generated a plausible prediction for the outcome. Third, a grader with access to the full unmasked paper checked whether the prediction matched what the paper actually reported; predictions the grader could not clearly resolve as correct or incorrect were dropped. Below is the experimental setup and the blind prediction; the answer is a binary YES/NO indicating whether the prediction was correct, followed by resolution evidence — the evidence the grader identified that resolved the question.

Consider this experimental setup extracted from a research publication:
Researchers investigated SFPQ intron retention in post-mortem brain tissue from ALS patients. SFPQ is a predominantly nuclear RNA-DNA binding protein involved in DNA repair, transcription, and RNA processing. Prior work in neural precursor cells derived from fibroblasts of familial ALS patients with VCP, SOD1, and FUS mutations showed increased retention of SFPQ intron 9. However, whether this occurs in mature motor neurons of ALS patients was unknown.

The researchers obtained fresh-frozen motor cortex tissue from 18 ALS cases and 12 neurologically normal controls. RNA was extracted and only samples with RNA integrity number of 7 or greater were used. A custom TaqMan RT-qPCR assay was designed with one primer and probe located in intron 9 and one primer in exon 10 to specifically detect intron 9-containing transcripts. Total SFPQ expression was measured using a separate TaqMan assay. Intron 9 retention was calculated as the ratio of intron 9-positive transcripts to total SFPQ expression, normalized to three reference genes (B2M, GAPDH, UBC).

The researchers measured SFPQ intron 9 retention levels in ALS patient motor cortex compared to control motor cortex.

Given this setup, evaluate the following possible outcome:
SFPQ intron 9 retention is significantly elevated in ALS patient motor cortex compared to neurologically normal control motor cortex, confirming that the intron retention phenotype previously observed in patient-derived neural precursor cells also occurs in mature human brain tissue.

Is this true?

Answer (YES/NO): YES